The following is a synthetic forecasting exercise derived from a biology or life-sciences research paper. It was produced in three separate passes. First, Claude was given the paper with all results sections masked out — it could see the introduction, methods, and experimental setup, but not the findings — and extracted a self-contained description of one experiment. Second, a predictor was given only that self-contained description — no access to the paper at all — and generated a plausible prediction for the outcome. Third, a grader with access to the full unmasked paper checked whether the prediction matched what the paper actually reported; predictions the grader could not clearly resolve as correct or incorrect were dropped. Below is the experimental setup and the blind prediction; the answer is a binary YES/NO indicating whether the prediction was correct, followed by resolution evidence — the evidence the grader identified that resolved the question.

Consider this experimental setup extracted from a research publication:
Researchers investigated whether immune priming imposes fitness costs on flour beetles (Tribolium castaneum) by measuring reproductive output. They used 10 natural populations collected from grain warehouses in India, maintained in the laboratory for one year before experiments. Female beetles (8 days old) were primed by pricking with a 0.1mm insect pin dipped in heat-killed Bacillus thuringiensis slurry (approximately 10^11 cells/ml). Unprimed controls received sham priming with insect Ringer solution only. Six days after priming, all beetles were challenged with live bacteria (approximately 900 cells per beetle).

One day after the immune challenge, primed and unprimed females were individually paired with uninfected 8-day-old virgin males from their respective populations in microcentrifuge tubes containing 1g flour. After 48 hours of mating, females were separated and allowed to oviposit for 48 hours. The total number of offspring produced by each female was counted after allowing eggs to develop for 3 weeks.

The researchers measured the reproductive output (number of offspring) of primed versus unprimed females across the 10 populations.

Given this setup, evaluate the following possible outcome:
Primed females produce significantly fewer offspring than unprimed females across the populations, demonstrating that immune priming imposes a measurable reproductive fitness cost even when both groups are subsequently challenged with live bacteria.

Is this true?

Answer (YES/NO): NO